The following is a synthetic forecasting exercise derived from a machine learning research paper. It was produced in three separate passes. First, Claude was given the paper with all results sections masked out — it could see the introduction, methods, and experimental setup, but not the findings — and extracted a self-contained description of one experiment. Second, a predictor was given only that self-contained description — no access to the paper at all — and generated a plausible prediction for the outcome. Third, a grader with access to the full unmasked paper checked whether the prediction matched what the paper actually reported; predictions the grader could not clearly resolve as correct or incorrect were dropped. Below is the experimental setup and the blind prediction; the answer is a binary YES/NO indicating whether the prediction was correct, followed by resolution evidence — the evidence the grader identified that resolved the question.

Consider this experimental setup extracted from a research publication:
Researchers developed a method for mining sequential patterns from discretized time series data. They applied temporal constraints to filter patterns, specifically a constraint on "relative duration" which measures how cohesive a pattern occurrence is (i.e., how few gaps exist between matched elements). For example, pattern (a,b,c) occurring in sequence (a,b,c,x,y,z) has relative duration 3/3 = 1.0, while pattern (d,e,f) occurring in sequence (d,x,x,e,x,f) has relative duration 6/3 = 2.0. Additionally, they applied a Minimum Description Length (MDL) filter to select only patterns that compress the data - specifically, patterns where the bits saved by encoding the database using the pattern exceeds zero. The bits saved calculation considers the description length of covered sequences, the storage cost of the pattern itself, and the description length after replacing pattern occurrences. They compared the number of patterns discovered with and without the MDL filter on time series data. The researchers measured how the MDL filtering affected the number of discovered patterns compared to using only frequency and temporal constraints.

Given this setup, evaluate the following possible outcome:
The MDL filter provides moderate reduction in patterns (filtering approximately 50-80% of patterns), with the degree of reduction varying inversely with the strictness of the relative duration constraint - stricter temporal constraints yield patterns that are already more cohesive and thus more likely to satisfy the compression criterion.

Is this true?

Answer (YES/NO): NO